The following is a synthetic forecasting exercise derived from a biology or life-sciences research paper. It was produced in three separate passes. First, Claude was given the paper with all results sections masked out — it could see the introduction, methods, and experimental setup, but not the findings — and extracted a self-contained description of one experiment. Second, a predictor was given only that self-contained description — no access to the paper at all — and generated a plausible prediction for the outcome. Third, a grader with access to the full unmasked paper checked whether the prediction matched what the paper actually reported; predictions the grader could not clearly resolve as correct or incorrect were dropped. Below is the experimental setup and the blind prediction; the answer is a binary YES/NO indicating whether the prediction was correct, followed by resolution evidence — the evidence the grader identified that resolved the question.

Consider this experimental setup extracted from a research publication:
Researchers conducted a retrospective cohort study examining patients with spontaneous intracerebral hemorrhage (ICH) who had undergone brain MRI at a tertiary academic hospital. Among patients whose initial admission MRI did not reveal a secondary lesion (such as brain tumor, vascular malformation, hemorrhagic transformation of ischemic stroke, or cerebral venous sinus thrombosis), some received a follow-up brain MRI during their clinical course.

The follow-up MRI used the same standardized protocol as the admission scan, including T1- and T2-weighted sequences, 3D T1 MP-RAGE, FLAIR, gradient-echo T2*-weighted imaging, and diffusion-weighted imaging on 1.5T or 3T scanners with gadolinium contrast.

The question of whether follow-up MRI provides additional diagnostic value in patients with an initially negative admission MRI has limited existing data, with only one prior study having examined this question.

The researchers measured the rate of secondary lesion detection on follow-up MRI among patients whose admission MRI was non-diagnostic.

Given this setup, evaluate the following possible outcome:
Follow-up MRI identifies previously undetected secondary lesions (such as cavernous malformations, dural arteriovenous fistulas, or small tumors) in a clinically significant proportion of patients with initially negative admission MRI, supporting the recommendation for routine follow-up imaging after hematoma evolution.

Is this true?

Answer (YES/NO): NO